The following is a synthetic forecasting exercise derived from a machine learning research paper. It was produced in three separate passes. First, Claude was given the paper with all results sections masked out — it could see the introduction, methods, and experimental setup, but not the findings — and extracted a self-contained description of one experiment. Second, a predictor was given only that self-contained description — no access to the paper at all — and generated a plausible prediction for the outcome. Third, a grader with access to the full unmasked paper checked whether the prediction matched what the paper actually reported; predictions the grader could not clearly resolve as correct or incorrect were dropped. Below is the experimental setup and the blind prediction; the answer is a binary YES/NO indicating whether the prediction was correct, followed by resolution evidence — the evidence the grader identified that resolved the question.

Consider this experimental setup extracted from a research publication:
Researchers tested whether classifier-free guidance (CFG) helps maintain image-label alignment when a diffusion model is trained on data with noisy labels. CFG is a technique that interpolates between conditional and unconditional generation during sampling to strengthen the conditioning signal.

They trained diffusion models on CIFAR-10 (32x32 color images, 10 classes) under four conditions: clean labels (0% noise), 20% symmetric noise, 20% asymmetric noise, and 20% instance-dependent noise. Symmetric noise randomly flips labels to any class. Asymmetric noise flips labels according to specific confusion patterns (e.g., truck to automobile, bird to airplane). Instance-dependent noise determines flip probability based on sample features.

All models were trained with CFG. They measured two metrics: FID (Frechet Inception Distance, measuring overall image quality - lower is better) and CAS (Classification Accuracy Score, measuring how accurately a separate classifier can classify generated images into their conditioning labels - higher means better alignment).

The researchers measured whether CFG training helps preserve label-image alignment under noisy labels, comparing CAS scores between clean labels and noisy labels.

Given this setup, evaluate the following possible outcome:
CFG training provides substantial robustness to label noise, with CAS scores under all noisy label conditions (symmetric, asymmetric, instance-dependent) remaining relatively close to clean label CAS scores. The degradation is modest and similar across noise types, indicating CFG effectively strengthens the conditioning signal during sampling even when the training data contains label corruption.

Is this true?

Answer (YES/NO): NO